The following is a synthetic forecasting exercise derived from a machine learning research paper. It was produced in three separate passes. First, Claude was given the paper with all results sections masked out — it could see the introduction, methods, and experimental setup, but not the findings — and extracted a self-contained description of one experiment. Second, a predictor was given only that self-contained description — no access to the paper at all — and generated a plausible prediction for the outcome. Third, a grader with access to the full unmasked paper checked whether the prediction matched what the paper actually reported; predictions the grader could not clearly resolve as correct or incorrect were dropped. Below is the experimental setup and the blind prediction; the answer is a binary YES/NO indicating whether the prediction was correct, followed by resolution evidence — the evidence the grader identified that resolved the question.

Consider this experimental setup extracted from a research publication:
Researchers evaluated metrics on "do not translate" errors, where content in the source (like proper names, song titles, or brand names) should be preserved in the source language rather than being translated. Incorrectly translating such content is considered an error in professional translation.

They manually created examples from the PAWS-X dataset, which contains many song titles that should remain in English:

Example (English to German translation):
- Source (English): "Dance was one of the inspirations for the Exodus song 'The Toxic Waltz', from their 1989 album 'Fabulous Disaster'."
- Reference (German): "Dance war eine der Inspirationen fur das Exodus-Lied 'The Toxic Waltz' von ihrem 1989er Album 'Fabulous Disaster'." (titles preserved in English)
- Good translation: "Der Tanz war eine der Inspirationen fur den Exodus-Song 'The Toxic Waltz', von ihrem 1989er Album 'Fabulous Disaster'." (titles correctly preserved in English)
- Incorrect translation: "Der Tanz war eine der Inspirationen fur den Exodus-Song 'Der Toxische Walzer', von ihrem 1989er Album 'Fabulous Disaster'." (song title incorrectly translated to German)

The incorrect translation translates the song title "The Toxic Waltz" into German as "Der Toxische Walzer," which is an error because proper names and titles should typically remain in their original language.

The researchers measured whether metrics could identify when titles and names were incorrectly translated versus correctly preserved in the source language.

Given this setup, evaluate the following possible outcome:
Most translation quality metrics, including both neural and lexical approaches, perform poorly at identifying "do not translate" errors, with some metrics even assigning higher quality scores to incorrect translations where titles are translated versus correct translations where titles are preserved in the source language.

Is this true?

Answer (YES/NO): NO